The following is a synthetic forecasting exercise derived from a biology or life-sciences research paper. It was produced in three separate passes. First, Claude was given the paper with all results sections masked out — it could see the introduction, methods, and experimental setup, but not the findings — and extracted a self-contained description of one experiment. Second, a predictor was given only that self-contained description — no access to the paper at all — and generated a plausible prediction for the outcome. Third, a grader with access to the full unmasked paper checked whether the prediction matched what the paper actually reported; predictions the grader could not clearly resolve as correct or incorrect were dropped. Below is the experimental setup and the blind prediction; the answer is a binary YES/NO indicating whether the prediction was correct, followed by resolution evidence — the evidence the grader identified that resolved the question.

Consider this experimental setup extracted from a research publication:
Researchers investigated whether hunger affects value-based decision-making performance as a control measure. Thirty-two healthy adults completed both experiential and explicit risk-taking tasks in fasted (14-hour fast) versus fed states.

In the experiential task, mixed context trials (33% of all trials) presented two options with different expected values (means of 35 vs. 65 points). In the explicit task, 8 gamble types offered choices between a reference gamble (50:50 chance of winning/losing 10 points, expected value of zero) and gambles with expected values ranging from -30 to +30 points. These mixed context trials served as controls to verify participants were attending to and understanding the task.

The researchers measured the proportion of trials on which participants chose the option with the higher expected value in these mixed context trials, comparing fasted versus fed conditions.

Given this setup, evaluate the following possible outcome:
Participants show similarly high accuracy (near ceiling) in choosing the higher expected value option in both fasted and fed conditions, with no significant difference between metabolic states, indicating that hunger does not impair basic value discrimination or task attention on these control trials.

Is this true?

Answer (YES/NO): YES